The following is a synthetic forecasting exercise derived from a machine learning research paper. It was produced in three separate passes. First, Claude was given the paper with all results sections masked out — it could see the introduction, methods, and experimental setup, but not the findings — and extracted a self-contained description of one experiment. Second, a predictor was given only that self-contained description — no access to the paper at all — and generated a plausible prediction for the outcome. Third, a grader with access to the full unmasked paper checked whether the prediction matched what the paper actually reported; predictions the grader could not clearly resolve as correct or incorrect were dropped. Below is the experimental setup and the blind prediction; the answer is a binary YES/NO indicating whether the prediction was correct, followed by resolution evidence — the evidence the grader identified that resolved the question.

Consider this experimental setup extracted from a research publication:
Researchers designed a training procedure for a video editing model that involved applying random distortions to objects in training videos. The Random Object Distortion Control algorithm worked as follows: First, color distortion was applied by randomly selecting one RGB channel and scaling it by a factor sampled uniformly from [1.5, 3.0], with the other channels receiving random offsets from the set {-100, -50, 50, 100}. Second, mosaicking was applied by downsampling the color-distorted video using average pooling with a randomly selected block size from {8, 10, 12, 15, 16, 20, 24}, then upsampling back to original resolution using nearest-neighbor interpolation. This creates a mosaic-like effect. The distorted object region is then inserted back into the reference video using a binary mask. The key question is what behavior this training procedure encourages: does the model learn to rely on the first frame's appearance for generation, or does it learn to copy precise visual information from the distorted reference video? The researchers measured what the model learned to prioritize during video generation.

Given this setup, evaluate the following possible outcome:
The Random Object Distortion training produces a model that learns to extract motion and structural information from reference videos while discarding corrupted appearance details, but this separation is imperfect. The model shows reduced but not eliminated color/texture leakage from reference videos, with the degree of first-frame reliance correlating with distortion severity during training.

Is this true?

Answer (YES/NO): NO